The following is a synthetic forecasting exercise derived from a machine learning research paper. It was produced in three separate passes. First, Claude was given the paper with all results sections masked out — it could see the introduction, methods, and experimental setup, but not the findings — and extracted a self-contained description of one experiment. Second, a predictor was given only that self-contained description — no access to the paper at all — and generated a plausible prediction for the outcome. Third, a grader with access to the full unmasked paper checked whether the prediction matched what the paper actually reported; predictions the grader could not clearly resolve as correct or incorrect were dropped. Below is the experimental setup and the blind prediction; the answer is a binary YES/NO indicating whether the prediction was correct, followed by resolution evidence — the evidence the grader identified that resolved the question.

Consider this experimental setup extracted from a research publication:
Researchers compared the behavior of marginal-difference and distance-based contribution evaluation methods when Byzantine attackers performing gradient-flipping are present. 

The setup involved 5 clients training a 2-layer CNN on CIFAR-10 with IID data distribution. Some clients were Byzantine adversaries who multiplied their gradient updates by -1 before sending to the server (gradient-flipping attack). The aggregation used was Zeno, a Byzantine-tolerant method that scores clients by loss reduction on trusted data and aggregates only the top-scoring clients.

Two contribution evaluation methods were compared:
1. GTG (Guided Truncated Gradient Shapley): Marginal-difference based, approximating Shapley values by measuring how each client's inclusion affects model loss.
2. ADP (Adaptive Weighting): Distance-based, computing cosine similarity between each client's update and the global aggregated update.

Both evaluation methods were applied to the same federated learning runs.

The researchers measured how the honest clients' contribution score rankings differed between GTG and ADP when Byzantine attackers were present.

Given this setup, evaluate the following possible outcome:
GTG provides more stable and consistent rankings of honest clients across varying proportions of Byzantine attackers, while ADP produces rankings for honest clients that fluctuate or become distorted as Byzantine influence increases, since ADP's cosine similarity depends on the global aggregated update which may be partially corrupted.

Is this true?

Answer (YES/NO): NO